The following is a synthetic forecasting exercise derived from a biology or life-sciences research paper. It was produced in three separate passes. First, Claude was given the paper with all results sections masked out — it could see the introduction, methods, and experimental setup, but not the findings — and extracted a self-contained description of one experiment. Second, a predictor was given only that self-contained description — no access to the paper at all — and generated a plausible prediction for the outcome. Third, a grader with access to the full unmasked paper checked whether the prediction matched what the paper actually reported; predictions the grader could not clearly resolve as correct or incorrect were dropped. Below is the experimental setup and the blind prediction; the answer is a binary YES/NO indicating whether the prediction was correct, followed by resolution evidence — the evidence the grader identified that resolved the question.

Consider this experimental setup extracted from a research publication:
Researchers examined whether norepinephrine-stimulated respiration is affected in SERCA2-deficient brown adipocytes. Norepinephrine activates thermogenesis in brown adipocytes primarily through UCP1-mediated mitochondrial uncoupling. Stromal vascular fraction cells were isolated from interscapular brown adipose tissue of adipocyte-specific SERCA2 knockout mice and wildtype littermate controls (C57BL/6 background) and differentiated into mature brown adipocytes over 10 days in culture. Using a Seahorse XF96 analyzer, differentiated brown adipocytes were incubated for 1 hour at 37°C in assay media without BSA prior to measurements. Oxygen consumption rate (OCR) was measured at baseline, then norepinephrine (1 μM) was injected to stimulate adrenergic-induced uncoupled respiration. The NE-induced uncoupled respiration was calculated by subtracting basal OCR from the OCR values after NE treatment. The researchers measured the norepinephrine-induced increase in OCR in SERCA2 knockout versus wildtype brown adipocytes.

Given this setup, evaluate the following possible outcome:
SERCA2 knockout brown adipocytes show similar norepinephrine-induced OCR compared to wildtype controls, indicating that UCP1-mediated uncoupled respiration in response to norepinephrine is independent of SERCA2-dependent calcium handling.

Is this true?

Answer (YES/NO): YES